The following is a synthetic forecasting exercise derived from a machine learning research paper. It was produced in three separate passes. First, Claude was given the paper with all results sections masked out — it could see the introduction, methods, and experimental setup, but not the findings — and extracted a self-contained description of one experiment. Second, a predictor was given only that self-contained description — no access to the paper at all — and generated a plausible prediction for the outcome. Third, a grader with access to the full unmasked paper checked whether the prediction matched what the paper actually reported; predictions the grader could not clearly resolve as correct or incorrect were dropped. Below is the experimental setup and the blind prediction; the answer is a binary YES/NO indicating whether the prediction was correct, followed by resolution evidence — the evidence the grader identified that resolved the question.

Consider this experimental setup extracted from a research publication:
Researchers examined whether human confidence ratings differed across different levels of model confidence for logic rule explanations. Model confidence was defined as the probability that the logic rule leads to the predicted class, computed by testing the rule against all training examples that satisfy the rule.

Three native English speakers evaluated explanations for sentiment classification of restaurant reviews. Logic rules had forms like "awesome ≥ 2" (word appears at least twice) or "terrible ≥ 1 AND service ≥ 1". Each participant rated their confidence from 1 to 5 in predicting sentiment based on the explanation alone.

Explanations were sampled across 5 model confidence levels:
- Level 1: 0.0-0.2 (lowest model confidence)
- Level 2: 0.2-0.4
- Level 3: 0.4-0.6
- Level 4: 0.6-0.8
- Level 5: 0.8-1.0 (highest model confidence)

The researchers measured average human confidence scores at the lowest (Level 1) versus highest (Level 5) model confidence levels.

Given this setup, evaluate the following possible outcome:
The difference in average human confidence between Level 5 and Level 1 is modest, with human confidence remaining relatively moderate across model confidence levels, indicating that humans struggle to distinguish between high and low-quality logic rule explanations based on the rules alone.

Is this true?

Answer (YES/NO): NO